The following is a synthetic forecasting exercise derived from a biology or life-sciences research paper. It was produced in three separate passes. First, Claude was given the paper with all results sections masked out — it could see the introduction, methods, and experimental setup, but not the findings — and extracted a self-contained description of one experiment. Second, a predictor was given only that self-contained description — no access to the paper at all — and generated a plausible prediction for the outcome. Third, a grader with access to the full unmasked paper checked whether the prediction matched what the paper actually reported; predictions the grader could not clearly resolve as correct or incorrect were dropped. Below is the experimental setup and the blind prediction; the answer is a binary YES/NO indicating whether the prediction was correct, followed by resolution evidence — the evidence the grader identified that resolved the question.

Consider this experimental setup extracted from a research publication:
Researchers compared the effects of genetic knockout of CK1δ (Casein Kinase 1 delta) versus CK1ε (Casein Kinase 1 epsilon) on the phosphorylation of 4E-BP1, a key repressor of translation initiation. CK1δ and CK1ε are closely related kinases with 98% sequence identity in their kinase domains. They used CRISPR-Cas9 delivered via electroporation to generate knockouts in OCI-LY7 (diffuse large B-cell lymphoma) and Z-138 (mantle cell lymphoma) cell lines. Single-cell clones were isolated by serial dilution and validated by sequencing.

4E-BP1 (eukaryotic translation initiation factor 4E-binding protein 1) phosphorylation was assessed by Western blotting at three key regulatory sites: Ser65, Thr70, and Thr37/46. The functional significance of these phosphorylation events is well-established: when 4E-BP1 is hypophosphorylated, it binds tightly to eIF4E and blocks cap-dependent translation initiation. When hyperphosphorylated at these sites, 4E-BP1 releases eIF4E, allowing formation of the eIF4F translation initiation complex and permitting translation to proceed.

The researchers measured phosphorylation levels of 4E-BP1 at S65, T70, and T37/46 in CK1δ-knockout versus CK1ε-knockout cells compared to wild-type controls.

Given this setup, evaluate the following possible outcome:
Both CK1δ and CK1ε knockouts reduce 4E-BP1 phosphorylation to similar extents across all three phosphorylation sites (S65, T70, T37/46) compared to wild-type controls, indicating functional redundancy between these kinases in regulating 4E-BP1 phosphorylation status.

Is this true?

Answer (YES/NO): NO